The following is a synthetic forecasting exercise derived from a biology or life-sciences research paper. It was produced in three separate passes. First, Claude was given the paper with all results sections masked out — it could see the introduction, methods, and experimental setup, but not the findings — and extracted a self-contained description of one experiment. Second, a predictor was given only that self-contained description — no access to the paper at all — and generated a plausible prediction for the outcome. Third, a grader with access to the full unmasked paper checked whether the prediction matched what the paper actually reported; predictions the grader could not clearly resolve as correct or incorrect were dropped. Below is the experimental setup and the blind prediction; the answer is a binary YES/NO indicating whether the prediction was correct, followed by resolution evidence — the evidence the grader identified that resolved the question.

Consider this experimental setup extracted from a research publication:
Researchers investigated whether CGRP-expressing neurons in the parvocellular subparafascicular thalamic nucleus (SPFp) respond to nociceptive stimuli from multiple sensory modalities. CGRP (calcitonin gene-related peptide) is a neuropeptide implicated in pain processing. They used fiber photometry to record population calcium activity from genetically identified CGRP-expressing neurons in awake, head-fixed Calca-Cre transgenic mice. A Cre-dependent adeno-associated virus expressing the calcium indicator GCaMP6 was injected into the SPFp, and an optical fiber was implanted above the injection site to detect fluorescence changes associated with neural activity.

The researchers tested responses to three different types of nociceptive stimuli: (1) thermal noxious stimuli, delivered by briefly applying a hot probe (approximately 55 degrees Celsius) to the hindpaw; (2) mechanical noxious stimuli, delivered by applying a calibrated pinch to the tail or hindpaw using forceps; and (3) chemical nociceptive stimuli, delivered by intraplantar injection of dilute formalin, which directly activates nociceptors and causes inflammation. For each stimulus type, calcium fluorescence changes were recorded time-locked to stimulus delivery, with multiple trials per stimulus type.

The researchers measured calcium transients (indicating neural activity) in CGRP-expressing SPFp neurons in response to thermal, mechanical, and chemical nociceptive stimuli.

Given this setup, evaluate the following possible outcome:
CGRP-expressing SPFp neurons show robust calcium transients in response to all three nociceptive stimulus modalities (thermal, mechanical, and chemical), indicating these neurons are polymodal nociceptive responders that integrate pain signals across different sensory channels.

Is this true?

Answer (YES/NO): YES